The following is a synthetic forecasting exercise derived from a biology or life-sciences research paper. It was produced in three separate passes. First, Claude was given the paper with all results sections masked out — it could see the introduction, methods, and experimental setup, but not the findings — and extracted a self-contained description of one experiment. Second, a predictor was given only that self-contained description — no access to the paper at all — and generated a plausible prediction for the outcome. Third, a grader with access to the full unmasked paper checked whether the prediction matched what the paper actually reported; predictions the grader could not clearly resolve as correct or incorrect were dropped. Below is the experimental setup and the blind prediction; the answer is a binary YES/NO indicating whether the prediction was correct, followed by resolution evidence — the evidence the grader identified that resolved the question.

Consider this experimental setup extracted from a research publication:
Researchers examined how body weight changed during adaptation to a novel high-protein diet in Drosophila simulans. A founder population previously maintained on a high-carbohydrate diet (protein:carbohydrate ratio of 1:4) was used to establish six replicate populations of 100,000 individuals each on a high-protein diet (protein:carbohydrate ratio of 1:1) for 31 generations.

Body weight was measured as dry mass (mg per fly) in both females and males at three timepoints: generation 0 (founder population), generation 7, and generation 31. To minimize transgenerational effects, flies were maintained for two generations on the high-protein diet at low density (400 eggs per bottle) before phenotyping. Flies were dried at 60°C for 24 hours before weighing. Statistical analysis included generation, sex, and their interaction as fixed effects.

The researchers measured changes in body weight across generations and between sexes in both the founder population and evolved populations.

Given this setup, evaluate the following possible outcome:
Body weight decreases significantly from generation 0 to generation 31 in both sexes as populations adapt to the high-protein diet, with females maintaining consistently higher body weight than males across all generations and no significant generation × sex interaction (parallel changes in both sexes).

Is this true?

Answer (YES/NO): NO